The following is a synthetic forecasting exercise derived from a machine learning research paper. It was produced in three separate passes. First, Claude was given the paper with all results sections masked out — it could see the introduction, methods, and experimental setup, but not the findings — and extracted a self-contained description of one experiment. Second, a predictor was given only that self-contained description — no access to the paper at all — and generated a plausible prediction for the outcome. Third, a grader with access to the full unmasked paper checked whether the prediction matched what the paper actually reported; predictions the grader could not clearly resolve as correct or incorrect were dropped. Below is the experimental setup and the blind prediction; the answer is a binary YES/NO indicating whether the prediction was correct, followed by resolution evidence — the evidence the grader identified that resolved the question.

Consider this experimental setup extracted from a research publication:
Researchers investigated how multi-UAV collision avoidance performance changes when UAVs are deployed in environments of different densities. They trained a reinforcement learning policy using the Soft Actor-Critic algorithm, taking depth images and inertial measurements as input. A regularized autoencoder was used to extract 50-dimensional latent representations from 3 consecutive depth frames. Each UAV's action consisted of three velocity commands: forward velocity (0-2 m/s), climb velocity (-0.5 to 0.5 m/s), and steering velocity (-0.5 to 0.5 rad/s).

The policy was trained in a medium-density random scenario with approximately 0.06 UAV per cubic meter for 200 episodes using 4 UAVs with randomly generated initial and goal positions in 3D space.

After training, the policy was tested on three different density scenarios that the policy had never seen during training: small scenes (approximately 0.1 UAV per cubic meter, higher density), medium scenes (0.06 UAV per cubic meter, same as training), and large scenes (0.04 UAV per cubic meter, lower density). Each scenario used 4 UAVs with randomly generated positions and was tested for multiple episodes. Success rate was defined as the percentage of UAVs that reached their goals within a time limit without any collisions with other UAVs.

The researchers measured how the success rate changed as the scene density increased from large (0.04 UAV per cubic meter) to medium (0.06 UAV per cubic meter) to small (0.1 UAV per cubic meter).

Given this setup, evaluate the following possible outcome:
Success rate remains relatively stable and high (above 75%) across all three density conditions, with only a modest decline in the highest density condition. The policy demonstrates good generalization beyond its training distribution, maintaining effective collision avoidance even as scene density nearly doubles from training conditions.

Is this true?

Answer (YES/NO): YES